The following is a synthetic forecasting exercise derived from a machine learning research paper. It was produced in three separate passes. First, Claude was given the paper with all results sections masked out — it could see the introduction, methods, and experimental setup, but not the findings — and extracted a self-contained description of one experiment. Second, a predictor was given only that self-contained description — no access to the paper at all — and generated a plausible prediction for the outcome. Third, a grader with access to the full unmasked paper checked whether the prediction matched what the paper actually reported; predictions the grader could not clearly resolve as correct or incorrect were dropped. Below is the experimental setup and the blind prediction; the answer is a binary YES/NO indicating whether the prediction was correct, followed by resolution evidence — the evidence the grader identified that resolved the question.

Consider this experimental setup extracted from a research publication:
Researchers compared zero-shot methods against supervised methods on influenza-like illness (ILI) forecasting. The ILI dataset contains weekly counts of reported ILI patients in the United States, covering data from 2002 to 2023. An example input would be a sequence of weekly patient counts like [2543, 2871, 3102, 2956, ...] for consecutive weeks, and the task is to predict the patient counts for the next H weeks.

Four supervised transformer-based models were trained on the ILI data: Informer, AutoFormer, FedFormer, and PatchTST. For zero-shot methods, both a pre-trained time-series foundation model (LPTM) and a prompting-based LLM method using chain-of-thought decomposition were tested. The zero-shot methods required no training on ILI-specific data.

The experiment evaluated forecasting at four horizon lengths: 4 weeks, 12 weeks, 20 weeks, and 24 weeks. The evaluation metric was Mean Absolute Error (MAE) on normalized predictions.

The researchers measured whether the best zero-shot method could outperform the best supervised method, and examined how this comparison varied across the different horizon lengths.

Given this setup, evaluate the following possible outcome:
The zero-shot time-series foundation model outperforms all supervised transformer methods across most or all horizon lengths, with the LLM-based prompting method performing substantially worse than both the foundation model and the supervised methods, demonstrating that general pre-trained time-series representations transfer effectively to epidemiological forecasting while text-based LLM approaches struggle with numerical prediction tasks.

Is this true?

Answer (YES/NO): NO